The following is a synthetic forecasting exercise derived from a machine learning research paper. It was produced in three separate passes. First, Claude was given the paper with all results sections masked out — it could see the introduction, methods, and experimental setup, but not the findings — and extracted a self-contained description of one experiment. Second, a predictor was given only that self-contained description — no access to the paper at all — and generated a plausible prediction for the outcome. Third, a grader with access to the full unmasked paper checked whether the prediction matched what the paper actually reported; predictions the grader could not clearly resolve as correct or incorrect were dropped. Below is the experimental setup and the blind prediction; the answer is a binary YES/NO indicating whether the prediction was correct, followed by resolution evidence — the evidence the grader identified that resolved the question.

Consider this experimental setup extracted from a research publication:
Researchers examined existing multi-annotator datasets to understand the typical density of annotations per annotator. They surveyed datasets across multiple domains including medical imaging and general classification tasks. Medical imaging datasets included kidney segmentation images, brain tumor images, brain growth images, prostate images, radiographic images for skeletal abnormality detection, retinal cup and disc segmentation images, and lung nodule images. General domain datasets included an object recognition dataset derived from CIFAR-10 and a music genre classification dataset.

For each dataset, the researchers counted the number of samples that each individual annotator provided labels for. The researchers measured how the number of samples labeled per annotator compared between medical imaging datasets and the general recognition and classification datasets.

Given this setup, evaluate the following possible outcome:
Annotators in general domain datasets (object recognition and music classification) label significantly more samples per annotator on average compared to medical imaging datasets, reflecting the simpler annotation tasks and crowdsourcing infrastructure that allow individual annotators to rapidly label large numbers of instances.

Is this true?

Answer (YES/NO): NO